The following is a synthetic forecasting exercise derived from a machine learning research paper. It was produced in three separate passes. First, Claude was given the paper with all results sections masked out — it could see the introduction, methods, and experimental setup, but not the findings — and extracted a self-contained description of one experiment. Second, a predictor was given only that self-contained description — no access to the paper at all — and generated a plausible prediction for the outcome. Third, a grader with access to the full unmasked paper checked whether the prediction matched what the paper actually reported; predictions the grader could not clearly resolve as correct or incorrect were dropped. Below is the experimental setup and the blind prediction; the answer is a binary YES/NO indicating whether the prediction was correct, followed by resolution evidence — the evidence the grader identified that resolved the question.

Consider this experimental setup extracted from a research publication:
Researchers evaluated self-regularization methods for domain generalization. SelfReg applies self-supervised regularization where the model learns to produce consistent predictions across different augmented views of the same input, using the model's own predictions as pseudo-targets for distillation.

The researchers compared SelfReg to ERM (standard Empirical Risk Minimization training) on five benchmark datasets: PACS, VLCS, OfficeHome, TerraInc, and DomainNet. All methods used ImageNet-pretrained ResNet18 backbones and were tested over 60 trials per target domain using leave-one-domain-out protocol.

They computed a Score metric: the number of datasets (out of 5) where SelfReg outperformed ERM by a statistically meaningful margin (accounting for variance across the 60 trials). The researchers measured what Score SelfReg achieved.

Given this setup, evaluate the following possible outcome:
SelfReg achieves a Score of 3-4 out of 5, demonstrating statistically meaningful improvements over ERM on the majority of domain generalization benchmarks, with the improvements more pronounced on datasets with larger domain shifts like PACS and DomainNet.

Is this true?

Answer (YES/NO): NO